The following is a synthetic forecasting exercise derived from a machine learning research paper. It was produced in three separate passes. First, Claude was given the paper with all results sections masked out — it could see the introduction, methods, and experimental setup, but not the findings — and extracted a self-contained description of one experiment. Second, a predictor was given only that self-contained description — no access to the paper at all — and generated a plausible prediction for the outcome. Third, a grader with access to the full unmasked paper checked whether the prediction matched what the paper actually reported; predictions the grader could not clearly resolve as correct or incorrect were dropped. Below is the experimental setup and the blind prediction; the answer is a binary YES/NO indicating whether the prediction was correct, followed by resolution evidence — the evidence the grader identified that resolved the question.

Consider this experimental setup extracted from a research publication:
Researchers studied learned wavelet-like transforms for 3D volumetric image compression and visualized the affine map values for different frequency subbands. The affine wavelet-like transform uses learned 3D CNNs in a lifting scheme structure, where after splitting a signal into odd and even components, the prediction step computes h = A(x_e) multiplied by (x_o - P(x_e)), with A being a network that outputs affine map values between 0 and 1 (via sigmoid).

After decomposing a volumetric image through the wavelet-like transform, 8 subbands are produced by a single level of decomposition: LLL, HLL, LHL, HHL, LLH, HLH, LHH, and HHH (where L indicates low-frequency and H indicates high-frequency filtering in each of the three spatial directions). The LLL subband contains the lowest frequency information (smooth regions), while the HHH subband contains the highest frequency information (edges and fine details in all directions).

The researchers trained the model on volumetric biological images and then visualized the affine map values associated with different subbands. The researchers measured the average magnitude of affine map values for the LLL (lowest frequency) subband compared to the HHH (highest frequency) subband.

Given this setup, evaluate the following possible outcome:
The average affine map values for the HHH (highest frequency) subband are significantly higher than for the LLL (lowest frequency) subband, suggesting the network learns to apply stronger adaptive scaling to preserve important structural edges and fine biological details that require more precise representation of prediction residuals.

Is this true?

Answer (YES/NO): NO